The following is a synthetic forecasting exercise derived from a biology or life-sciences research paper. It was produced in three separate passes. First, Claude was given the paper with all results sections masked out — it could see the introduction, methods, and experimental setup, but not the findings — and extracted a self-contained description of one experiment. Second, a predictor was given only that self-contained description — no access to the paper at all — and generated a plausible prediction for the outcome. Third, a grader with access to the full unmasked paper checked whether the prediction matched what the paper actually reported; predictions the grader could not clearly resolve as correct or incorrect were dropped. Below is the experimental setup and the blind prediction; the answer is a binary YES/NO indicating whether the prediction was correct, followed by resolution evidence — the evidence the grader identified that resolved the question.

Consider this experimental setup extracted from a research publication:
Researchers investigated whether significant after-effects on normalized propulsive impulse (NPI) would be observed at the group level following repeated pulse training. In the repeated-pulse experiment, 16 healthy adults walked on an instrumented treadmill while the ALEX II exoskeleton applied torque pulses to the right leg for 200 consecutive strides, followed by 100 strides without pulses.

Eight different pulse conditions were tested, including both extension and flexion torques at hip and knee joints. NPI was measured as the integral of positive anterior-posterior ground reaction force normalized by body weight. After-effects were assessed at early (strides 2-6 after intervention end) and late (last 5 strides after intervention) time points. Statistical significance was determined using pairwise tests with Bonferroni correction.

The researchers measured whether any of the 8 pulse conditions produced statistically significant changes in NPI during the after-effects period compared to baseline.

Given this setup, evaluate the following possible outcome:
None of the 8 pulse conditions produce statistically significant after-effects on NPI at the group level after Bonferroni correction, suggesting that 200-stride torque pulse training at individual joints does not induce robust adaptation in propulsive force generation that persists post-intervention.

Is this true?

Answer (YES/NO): YES